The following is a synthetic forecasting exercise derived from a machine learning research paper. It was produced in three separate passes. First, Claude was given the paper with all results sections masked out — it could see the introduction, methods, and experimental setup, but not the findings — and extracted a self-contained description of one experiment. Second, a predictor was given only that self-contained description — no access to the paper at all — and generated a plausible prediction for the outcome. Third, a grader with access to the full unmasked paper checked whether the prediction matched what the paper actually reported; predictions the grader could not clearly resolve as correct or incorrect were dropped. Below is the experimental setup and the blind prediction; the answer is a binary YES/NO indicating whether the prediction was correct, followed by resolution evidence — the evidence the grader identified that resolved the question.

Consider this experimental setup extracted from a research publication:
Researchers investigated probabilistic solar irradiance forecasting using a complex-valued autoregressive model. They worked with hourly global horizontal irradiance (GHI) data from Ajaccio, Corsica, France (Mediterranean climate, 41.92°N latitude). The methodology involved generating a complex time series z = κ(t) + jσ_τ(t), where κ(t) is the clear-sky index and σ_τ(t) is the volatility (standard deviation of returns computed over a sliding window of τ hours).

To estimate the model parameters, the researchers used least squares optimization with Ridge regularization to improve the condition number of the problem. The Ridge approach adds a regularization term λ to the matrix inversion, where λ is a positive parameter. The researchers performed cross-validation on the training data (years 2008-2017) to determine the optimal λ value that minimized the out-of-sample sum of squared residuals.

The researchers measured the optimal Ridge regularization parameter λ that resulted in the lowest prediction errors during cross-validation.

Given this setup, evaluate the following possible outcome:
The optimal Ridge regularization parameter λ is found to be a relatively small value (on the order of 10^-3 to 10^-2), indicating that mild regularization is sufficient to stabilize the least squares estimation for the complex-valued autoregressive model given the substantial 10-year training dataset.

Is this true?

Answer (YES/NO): NO